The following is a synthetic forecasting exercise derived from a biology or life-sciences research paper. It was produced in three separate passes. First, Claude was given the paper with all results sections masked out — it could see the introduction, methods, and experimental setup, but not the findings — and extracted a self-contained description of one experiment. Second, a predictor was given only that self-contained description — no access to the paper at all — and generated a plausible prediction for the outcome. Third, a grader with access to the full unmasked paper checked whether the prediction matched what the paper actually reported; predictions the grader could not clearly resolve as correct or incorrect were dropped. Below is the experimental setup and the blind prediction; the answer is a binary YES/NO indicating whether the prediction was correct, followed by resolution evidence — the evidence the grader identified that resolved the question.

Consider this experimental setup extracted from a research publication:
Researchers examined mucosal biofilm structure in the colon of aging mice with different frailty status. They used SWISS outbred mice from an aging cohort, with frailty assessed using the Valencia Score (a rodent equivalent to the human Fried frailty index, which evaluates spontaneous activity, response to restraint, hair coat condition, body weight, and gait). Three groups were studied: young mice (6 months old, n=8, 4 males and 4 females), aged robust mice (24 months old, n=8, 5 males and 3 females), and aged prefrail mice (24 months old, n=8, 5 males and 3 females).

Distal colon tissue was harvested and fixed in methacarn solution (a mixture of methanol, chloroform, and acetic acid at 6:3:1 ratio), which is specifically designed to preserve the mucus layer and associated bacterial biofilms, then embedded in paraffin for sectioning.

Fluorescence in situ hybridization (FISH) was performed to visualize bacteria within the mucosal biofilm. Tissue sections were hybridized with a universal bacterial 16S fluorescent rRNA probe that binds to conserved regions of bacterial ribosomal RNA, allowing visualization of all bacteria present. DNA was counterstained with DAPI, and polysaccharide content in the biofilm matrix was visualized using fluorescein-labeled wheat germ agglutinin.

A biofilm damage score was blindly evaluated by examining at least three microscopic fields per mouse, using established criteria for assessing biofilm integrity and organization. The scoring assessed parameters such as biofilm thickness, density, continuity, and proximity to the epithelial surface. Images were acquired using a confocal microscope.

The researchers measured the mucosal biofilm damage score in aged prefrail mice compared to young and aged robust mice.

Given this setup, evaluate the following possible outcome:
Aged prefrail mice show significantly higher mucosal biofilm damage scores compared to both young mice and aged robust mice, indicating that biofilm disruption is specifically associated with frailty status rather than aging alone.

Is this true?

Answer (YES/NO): NO